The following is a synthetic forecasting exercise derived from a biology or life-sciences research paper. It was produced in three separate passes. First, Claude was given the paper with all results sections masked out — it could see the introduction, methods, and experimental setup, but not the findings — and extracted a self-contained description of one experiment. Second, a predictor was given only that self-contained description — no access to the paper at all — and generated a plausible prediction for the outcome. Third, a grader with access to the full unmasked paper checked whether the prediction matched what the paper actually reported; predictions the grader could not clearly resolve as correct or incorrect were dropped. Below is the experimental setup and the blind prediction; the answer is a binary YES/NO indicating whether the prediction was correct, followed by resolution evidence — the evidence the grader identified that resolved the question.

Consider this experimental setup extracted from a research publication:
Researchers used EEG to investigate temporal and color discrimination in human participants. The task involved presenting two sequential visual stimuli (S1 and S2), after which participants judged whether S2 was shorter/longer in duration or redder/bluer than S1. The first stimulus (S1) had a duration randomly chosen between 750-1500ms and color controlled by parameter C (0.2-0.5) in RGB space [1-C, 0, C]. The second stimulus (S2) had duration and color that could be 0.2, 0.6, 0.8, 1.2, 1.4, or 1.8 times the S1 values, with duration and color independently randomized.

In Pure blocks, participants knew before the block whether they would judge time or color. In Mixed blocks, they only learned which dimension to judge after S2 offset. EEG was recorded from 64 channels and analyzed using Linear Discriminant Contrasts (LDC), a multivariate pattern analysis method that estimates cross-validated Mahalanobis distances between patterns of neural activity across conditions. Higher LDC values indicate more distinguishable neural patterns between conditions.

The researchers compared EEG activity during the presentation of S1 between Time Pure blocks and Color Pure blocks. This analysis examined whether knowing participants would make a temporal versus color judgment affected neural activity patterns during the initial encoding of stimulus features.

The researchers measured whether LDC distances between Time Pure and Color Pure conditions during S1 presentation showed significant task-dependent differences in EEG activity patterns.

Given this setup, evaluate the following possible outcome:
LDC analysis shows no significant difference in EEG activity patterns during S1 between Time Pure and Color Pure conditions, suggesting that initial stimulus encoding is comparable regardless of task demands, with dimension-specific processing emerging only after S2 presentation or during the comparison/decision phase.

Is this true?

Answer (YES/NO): YES